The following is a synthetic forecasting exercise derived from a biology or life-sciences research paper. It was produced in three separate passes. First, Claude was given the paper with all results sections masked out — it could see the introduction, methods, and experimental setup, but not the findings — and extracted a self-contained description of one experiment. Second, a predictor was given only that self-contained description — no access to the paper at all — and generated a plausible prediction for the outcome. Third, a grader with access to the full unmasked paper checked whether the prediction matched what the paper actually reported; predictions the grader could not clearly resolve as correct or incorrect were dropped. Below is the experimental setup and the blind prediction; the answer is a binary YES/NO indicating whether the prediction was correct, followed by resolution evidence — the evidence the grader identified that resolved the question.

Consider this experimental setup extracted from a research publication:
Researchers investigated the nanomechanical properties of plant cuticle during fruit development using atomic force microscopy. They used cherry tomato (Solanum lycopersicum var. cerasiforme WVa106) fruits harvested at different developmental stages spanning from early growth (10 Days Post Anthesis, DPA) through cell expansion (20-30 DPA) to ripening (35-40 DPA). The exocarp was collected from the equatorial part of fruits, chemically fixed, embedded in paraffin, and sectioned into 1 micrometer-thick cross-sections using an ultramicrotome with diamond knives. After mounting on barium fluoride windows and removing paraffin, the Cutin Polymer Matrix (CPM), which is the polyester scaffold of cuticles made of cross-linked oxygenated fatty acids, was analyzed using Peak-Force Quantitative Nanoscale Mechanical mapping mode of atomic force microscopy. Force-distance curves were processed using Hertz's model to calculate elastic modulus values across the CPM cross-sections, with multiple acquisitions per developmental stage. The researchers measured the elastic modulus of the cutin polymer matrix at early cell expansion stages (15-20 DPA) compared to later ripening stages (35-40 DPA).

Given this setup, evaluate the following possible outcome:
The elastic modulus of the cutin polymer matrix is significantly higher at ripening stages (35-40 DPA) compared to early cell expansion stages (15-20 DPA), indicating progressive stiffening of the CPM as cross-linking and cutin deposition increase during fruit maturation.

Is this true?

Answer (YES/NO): YES